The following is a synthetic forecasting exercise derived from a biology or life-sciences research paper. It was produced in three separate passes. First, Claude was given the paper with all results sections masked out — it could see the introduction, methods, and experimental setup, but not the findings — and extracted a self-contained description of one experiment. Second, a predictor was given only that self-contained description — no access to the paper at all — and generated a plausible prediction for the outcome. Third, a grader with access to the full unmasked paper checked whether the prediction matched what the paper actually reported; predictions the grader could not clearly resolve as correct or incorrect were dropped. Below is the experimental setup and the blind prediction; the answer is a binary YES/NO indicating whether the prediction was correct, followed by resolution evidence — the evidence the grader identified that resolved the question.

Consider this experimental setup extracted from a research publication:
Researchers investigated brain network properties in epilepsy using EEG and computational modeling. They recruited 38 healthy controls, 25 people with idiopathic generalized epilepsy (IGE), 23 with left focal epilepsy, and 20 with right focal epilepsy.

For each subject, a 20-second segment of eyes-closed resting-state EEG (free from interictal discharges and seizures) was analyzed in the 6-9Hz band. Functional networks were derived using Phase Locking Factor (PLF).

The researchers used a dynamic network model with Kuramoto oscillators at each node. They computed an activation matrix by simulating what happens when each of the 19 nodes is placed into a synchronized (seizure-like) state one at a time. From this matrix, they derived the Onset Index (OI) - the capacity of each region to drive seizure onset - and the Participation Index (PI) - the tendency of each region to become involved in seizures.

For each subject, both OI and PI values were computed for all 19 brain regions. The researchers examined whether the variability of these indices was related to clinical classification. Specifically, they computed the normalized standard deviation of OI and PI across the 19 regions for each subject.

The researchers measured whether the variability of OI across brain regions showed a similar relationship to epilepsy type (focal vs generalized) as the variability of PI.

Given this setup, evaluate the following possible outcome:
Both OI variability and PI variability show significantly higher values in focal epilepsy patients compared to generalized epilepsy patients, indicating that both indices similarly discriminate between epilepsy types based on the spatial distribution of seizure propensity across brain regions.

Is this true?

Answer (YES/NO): YES